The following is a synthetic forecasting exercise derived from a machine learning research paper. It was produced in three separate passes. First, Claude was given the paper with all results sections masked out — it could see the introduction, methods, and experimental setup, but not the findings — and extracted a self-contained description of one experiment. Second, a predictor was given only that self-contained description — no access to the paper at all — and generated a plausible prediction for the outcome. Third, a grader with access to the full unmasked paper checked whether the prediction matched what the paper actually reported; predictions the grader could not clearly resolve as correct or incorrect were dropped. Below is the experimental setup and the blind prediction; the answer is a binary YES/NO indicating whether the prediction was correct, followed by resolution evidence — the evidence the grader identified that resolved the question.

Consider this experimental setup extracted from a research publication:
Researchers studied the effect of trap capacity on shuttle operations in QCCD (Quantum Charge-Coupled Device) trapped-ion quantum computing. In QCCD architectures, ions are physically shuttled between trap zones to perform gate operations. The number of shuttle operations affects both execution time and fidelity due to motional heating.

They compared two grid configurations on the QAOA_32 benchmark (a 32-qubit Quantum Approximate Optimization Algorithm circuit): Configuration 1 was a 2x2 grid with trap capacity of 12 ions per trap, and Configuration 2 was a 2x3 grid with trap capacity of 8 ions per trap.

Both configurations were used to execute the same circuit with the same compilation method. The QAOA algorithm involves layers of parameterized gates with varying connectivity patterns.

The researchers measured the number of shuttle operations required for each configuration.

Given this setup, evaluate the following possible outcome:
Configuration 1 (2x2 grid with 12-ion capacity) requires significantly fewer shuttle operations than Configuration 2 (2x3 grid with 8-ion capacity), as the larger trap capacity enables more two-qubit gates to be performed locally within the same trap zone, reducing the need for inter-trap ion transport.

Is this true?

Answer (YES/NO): YES